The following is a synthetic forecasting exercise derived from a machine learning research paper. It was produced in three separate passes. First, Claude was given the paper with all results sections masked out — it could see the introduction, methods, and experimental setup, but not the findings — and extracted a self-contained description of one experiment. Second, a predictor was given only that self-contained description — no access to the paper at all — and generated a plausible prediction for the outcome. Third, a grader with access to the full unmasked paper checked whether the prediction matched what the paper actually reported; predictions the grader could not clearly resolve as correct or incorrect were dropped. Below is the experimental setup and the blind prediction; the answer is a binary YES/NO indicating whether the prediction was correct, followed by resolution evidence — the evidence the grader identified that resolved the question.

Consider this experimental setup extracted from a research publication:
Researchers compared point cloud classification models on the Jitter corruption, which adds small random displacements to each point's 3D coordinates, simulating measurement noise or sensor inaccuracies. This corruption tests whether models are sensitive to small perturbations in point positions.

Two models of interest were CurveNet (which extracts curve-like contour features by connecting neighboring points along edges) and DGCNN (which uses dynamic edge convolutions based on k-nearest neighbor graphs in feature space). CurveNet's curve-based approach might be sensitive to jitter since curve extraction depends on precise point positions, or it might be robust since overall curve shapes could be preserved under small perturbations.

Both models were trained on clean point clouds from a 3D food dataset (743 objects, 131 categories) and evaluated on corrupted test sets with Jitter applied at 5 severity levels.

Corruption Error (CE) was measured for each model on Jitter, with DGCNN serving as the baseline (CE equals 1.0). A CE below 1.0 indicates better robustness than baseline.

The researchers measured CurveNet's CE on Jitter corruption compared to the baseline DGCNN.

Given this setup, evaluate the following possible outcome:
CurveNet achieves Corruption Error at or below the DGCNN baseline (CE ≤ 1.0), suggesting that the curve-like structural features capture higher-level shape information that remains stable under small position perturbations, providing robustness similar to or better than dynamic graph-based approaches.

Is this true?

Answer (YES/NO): YES